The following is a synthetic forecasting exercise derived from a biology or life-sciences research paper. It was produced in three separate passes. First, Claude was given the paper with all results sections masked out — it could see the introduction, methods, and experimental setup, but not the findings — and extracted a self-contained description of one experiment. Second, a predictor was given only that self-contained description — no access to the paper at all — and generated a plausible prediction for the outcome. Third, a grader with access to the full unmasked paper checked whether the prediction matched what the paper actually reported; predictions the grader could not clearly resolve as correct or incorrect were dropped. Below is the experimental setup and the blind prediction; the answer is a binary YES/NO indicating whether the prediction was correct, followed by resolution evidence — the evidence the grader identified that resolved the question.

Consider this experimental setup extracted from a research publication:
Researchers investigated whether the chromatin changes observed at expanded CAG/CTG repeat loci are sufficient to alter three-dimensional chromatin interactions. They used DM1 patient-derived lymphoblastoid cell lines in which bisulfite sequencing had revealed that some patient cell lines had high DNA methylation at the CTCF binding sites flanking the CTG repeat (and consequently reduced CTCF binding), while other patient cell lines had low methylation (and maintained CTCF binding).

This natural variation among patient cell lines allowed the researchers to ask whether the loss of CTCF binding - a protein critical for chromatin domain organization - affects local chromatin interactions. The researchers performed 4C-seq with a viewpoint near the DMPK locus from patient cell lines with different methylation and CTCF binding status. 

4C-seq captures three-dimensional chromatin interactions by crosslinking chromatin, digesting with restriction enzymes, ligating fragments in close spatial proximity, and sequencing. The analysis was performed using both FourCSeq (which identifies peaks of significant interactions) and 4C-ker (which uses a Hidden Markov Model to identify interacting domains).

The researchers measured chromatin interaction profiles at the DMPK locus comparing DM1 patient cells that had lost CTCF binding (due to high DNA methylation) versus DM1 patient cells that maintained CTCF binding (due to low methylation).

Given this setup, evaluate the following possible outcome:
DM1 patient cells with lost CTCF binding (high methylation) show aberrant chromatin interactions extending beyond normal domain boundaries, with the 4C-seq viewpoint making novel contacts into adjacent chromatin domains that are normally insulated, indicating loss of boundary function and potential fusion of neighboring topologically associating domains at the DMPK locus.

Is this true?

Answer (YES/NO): NO